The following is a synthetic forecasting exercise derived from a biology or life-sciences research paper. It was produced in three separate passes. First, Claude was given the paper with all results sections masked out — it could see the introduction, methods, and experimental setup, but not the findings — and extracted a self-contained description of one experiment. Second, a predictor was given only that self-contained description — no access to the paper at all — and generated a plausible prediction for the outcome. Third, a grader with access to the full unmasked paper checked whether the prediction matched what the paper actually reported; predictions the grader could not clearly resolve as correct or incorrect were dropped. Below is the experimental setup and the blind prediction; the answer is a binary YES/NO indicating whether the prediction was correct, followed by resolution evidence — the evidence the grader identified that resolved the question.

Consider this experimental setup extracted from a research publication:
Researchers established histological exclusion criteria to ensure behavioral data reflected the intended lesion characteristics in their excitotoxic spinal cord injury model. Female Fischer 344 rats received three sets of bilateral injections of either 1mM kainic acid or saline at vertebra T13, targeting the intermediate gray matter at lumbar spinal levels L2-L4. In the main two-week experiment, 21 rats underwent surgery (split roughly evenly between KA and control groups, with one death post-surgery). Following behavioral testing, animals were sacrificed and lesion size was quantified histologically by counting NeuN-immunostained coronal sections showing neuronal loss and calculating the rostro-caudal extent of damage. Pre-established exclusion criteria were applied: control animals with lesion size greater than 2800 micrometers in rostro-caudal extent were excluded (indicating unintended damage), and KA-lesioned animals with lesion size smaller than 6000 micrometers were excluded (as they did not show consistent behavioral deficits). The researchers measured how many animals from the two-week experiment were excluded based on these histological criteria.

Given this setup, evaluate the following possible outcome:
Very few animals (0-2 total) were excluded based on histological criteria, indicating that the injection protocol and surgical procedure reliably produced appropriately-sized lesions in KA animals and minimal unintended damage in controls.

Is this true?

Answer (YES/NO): NO